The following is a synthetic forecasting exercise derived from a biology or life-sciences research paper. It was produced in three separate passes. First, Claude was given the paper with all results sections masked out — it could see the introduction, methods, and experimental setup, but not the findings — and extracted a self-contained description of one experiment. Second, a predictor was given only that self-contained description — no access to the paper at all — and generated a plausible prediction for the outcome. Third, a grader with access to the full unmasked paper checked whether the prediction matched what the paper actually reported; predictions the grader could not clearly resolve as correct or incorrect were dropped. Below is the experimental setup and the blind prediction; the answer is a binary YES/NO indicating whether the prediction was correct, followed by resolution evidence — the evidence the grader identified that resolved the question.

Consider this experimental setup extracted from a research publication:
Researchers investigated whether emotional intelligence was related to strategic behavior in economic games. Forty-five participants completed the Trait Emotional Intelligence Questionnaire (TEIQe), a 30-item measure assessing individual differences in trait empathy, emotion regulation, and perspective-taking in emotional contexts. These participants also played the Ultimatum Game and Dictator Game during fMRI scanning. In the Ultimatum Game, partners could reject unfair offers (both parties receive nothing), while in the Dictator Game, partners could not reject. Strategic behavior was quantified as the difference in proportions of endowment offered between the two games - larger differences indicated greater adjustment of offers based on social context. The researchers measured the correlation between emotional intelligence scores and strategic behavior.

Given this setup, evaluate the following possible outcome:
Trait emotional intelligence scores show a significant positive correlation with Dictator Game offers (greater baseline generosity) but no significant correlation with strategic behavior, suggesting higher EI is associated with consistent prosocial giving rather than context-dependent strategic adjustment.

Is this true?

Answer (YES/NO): NO